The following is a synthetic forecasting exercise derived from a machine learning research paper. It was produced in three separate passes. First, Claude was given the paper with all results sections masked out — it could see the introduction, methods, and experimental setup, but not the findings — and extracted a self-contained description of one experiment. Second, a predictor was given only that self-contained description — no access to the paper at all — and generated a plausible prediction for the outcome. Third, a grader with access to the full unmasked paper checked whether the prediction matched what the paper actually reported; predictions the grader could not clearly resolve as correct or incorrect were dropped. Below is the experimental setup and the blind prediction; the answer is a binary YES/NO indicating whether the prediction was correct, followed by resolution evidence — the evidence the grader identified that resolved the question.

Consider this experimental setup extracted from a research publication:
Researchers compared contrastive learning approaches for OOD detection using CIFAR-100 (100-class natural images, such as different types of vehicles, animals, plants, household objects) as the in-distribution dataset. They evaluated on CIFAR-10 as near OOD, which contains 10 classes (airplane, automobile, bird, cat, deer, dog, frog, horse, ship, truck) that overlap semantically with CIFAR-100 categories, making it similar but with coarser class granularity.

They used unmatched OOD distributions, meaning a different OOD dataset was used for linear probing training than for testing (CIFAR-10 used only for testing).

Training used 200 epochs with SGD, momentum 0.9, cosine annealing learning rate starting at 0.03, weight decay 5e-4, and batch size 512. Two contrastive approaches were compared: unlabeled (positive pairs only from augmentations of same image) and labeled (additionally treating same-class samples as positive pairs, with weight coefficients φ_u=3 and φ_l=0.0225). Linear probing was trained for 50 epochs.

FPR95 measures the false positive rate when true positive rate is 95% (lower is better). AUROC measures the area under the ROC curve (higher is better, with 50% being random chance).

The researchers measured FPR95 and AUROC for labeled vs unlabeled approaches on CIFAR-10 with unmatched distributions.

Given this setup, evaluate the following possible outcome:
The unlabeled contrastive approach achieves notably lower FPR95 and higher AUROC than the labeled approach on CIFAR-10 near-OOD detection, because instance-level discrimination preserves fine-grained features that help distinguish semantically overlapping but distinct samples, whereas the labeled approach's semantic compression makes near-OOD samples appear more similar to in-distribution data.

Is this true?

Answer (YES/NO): NO